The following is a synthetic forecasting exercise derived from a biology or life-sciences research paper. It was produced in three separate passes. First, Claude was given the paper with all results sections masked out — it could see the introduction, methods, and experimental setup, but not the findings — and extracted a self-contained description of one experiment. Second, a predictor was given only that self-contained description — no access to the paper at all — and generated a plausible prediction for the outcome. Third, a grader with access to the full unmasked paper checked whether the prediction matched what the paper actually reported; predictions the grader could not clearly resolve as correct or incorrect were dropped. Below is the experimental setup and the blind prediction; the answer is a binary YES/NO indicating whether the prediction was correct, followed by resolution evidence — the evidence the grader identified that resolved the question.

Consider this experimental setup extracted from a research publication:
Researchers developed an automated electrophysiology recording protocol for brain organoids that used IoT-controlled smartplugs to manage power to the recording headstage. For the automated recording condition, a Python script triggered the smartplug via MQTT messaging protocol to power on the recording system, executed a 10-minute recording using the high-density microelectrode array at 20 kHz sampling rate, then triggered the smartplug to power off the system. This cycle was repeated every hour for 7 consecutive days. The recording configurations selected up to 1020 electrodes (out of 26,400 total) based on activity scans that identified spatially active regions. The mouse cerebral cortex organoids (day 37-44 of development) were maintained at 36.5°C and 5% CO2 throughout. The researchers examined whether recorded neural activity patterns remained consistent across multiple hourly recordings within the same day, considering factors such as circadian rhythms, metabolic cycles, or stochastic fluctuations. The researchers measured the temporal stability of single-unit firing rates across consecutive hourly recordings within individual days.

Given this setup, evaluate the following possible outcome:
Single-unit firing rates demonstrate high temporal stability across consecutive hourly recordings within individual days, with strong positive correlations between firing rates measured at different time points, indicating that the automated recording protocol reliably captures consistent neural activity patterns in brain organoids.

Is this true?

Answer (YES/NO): NO